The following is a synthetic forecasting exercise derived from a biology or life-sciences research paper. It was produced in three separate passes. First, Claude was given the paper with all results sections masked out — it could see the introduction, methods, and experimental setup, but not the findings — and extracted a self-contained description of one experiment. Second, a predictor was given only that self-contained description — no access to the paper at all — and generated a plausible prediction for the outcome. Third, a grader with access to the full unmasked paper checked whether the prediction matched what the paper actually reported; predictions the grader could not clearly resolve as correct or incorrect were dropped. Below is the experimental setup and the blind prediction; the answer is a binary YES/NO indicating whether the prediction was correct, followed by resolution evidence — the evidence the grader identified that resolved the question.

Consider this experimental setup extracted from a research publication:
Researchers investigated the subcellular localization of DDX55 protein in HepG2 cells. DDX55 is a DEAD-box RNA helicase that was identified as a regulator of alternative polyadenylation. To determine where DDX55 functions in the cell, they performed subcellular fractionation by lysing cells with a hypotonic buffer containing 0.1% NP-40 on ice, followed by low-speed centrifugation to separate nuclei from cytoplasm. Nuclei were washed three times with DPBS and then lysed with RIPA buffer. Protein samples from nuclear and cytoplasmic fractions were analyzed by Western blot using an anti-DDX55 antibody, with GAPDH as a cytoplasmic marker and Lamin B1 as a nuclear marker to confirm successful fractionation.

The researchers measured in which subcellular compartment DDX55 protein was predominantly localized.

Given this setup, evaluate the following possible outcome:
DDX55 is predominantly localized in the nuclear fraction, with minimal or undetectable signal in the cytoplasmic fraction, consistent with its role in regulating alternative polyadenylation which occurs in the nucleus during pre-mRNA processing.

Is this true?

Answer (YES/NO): YES